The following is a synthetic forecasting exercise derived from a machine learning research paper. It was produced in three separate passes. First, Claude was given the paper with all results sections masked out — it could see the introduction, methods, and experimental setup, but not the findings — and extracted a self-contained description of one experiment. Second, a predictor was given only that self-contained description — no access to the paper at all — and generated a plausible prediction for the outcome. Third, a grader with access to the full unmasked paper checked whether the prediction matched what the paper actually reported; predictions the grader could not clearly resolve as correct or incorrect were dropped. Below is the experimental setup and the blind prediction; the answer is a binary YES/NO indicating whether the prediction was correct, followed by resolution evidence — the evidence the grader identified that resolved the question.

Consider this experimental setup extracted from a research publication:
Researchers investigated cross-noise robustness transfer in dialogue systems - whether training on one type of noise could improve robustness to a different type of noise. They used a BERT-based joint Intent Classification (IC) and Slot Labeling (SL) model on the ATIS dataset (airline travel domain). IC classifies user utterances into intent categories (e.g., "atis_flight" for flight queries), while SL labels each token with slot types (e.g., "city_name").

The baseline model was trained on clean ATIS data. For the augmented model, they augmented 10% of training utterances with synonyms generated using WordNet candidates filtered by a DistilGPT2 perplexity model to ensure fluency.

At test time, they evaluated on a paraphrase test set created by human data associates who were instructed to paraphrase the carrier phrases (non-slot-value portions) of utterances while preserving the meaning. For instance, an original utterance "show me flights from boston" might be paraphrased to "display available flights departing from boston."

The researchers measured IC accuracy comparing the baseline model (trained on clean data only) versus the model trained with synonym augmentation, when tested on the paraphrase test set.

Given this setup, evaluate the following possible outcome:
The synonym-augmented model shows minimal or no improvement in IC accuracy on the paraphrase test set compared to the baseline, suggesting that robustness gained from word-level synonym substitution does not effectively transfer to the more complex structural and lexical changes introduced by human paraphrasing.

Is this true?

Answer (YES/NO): NO